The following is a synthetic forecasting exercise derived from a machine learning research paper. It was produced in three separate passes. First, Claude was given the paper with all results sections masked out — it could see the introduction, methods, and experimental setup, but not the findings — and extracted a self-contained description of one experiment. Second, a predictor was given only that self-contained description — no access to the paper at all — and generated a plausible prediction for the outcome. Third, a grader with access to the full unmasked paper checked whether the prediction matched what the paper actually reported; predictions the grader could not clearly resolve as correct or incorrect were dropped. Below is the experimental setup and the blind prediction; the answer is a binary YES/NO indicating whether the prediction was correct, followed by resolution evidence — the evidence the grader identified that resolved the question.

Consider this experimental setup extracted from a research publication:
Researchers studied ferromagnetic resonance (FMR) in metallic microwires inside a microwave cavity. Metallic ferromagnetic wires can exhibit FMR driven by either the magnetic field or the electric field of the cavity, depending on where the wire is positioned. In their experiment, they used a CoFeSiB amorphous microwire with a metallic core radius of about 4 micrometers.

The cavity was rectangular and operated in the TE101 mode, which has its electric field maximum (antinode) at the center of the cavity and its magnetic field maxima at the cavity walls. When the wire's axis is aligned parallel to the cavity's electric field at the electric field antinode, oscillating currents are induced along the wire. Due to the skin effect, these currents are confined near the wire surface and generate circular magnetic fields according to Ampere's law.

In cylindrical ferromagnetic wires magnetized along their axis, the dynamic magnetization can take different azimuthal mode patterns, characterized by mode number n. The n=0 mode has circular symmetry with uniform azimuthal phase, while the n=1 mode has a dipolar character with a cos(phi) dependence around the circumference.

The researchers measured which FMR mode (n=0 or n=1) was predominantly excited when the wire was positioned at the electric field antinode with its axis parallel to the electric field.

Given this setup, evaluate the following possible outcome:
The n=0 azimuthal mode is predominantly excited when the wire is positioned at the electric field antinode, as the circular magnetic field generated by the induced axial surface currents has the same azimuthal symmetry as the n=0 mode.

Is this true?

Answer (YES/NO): YES